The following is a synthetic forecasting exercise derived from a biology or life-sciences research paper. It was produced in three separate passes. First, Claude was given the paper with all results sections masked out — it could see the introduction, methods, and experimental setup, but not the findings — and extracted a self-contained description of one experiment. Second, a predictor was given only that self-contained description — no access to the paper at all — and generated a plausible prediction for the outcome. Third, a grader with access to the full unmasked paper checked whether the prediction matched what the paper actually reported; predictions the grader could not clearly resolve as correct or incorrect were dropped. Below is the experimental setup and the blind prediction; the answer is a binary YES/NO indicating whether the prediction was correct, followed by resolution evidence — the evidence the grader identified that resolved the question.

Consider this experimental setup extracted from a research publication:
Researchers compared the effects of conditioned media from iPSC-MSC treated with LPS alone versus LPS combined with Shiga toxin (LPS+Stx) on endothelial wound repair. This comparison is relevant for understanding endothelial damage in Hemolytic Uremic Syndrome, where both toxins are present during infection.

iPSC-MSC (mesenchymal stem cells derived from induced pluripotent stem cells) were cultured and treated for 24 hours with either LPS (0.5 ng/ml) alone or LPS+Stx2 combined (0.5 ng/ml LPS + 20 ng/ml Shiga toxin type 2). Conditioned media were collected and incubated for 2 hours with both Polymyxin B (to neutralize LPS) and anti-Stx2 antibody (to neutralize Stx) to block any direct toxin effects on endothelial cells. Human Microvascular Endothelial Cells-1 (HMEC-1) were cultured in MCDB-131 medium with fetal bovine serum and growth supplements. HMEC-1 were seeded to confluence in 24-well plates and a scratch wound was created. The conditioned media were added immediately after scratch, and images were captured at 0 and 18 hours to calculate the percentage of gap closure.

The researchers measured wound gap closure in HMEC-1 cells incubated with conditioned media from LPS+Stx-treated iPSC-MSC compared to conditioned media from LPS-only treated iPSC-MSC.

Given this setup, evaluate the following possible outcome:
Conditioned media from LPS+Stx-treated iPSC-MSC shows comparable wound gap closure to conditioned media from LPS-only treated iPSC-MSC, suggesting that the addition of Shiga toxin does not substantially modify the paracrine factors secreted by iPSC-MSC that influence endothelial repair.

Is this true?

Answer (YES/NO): NO